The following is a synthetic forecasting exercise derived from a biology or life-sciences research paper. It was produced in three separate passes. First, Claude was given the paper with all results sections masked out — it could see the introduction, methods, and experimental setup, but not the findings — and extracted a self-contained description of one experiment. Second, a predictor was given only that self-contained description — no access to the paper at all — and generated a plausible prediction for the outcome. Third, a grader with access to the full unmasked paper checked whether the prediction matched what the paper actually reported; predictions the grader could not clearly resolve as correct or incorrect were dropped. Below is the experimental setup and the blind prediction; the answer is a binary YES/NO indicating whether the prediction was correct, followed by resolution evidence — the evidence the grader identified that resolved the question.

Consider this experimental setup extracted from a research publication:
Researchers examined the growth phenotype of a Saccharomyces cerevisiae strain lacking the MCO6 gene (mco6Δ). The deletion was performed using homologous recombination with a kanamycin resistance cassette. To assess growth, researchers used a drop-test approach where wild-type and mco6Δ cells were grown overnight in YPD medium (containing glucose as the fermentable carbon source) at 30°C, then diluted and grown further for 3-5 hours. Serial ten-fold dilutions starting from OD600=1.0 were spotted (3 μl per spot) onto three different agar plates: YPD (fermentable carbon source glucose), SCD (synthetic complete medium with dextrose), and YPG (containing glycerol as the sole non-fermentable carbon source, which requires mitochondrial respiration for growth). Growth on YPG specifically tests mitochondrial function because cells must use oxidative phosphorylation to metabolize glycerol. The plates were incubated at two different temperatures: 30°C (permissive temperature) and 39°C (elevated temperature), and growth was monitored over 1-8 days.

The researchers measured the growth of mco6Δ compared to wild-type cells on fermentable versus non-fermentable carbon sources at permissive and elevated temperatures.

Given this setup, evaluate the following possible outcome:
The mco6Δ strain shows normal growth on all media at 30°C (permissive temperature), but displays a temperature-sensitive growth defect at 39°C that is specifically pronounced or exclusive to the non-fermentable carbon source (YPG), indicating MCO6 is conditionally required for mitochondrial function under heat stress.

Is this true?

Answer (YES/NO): YES